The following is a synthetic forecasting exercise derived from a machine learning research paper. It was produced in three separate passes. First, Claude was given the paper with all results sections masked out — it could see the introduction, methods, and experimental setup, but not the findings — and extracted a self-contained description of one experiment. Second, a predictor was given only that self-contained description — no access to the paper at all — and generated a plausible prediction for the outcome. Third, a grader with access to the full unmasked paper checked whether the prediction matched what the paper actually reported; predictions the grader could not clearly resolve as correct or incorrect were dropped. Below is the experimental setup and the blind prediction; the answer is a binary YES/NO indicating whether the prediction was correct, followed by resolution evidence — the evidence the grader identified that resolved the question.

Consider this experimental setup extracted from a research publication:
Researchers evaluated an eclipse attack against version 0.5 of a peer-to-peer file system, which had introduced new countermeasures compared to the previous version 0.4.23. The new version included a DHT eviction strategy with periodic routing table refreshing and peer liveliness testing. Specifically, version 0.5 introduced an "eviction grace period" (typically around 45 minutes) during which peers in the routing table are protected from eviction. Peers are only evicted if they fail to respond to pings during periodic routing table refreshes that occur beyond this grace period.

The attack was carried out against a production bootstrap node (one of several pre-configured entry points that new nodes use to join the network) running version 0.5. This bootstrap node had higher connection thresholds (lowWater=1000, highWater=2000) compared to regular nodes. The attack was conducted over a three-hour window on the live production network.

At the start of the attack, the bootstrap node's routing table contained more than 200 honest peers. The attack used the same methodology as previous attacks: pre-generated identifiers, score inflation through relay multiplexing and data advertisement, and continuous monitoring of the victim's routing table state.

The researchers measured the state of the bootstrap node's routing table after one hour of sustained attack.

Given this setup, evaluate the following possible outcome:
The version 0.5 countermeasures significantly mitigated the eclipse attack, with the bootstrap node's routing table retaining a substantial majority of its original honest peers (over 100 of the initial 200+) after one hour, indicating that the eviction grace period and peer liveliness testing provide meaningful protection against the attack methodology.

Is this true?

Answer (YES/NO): NO